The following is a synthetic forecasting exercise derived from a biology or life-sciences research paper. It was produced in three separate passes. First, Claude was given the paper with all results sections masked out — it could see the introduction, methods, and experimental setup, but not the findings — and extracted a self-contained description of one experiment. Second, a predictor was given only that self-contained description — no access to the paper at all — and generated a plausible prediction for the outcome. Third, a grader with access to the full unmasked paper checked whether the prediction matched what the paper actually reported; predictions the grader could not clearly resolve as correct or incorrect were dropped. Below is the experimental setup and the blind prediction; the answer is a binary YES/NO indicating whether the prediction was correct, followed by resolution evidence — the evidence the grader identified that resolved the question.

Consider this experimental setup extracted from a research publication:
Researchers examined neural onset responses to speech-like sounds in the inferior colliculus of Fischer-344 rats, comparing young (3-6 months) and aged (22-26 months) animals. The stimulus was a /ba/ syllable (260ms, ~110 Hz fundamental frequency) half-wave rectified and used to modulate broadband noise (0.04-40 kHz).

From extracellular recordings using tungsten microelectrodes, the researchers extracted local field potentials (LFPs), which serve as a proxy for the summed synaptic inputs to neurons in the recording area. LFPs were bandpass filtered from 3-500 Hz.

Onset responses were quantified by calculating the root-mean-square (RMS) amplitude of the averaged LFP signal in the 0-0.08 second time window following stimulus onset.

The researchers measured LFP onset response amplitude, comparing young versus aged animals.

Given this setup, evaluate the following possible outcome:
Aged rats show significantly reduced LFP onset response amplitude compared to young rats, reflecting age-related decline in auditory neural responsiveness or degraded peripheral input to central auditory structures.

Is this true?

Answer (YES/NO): YES